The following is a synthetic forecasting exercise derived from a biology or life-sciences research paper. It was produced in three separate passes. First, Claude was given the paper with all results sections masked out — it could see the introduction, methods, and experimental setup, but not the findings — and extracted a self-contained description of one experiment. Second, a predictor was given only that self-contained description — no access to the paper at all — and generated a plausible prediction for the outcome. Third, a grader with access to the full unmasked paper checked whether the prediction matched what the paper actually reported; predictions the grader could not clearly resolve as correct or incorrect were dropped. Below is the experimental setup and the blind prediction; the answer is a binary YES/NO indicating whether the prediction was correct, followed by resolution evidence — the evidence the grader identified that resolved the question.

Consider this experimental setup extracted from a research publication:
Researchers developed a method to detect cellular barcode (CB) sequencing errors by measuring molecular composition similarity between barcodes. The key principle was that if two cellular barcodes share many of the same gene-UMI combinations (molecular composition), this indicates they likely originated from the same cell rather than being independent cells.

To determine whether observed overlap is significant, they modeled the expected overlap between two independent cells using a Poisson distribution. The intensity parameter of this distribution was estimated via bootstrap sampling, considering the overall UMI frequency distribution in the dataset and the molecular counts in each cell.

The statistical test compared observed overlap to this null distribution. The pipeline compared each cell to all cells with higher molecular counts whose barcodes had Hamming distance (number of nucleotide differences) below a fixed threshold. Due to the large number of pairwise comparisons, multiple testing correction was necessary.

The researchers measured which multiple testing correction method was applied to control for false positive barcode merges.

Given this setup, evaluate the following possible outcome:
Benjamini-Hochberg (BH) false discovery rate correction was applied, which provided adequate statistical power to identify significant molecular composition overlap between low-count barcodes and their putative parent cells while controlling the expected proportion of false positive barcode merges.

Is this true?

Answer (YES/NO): NO